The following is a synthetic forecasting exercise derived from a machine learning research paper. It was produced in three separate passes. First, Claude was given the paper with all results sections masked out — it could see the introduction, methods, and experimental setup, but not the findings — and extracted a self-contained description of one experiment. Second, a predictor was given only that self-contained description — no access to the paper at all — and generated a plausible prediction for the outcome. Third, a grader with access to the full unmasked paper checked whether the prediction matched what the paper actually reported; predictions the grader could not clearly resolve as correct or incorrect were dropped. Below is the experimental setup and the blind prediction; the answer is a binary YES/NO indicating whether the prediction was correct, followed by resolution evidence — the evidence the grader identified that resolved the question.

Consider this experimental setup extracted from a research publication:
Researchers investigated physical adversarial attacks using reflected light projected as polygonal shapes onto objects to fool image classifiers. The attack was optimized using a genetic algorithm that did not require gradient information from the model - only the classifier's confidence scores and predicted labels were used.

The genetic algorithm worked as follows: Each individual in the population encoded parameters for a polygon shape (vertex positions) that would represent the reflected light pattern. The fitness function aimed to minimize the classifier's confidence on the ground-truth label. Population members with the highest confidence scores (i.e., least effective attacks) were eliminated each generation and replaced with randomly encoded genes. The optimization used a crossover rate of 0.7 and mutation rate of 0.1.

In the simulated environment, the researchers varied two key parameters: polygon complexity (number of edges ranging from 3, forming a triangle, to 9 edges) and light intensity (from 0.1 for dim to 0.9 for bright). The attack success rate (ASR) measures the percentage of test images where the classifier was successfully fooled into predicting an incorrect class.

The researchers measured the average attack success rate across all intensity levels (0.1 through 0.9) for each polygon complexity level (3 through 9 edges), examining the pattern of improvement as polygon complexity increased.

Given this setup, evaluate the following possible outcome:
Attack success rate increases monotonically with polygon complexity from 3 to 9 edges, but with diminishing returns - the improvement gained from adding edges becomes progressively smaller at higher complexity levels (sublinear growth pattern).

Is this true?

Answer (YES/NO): YES